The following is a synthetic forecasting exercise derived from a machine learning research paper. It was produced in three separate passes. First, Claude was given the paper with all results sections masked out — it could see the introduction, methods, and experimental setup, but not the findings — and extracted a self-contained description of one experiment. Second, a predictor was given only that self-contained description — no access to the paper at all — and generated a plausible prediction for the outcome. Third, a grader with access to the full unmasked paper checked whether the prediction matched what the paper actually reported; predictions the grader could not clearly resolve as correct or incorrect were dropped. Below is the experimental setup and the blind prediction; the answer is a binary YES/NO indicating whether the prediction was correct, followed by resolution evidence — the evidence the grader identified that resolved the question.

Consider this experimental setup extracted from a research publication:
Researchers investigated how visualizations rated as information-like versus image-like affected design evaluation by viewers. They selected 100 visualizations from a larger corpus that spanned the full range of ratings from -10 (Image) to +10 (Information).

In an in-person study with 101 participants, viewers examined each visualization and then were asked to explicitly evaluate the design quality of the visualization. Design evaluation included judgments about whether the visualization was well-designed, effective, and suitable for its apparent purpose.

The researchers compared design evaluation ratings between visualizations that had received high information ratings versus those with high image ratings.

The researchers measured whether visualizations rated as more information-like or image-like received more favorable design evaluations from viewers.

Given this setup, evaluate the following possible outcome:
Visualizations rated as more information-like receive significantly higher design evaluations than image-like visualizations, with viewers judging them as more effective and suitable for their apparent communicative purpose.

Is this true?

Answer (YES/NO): YES